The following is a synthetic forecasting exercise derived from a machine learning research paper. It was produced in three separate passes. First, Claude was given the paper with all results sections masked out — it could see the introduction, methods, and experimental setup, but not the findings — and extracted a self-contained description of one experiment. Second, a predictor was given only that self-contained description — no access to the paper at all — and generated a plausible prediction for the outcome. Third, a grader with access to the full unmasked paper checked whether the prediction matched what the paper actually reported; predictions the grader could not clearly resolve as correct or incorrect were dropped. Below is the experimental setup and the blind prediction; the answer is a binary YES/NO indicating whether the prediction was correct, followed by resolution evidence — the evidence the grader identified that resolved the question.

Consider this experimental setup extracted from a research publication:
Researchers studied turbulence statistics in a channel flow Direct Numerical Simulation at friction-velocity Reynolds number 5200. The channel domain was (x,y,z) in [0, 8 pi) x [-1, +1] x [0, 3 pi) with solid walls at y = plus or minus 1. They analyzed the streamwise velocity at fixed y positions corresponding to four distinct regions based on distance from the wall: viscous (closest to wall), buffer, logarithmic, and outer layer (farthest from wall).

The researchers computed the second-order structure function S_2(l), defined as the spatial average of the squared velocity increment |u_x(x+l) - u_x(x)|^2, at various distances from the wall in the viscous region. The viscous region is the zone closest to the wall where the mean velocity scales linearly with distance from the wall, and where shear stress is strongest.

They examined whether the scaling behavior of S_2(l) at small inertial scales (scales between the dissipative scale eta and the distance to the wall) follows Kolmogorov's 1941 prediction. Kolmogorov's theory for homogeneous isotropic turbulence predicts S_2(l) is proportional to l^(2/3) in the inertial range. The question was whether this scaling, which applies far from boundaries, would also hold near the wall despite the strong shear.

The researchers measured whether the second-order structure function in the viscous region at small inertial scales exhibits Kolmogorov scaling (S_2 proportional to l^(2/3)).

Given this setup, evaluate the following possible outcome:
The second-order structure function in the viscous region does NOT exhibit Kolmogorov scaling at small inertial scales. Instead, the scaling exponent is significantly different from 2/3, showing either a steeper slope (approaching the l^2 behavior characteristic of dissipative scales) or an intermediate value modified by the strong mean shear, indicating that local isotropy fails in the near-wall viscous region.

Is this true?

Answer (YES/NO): NO